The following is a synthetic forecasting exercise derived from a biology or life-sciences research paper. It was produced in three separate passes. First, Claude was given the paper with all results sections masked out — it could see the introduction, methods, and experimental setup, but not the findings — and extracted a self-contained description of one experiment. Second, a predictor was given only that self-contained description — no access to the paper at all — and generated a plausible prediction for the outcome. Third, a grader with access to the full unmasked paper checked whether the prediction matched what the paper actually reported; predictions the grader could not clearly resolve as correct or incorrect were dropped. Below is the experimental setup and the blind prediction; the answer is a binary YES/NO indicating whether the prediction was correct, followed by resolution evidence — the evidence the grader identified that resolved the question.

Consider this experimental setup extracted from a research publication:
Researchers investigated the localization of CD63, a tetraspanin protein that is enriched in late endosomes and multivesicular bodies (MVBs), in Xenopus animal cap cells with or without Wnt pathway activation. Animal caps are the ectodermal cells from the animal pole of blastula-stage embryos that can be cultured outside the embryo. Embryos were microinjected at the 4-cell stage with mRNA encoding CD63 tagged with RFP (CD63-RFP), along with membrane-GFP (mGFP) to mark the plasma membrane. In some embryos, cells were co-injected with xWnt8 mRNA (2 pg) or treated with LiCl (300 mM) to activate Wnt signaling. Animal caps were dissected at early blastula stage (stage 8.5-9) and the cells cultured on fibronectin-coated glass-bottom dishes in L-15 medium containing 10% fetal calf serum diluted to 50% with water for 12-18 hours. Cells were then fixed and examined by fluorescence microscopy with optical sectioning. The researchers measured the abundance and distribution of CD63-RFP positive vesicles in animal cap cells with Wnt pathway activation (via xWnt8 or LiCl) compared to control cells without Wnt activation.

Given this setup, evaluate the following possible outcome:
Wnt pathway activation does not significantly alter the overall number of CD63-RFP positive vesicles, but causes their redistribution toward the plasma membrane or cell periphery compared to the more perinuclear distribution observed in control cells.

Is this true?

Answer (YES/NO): NO